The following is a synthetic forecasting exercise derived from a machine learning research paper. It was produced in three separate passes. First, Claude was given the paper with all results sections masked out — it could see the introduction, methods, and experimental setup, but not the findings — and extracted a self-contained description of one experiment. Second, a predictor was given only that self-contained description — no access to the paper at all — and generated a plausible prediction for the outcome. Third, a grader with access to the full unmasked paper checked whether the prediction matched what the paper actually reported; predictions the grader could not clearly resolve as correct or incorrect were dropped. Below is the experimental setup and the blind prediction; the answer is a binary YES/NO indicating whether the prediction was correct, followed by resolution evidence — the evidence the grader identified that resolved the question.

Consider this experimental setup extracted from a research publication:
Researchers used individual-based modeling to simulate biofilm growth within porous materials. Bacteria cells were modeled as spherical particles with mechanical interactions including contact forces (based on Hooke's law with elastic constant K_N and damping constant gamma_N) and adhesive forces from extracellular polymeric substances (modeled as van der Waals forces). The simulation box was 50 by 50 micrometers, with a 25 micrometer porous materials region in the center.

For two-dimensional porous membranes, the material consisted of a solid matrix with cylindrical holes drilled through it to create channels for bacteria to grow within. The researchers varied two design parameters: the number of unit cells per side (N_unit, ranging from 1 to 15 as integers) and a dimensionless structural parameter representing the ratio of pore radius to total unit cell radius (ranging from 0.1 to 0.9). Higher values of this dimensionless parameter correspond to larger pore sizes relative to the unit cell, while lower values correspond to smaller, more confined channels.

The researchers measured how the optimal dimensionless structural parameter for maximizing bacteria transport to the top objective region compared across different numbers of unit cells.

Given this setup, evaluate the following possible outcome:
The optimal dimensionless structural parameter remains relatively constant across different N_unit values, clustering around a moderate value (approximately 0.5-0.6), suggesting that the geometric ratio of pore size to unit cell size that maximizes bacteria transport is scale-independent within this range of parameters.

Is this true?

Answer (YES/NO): NO